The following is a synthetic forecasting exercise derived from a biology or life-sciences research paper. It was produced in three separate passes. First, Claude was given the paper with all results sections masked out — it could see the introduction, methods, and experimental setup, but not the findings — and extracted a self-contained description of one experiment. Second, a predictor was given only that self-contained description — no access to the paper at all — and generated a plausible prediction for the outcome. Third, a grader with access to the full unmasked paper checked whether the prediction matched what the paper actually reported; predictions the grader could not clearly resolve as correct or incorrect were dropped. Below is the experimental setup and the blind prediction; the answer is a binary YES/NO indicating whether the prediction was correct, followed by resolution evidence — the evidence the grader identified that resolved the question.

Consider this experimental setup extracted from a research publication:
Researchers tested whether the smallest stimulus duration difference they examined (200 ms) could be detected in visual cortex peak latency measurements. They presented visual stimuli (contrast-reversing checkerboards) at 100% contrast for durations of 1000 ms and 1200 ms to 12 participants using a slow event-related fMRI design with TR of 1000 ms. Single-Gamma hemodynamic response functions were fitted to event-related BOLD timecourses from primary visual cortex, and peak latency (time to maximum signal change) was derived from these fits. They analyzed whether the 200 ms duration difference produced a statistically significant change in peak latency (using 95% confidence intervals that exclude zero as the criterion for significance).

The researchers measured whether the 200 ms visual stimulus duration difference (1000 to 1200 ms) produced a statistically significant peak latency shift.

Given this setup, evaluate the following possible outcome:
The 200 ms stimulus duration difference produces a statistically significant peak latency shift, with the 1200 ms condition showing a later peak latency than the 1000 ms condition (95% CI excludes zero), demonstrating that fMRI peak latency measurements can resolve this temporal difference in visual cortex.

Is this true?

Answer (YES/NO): YES